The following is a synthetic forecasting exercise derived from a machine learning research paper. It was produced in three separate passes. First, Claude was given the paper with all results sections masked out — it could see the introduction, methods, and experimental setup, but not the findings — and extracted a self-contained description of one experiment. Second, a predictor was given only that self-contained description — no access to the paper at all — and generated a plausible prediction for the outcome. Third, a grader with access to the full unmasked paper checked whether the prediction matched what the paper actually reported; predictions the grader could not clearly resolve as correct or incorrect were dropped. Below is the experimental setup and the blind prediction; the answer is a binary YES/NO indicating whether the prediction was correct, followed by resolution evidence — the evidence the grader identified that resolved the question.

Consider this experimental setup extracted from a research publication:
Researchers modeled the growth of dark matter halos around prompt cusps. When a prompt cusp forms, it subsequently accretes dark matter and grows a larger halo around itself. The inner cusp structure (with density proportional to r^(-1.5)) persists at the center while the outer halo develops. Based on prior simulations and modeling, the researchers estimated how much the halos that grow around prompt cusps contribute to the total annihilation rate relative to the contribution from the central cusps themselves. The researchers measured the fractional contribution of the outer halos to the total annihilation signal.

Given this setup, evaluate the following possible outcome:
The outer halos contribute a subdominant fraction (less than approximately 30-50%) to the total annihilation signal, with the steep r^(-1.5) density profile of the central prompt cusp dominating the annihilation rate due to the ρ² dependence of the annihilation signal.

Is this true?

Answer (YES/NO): YES